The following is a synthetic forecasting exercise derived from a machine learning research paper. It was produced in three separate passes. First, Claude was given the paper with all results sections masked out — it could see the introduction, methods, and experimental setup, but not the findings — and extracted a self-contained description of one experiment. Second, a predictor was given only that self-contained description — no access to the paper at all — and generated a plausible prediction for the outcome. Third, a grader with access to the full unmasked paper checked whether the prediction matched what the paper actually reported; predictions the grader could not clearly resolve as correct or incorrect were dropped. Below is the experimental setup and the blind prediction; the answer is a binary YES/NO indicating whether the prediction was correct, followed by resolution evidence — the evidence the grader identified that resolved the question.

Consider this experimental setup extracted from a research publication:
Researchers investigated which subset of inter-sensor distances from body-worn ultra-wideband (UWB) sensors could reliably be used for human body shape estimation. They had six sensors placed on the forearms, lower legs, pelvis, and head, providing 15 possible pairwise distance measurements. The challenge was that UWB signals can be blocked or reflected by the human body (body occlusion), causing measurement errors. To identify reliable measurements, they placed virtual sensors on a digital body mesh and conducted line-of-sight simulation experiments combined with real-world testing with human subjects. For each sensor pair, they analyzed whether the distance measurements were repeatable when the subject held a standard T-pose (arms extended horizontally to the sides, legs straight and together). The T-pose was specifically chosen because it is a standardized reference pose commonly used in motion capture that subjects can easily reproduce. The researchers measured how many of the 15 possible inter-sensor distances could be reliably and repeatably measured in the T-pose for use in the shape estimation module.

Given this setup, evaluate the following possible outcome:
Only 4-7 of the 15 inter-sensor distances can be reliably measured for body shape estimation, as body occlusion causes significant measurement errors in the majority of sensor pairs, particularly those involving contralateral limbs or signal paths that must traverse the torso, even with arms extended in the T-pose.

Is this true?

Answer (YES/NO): YES